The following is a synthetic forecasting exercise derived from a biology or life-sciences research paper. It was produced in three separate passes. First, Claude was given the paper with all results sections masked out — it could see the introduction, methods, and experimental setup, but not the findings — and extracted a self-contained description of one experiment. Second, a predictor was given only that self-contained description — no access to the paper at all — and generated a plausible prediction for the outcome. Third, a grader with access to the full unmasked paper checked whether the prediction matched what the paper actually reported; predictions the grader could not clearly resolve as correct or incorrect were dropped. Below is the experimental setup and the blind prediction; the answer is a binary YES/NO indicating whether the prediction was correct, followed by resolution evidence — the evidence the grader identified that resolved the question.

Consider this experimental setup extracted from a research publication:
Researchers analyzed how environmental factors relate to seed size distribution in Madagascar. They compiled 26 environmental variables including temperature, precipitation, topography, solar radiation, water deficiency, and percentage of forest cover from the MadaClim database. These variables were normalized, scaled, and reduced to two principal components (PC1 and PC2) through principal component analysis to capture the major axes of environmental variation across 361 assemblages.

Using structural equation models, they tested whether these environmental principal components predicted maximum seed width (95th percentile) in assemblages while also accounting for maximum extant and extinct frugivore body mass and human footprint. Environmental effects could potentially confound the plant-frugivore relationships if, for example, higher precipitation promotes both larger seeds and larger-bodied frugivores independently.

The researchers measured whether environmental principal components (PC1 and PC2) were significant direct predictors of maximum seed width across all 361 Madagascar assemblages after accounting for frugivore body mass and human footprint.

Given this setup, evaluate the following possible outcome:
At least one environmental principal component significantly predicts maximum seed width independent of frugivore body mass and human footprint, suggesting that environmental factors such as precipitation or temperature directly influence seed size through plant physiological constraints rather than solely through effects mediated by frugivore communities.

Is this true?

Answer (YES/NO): YES